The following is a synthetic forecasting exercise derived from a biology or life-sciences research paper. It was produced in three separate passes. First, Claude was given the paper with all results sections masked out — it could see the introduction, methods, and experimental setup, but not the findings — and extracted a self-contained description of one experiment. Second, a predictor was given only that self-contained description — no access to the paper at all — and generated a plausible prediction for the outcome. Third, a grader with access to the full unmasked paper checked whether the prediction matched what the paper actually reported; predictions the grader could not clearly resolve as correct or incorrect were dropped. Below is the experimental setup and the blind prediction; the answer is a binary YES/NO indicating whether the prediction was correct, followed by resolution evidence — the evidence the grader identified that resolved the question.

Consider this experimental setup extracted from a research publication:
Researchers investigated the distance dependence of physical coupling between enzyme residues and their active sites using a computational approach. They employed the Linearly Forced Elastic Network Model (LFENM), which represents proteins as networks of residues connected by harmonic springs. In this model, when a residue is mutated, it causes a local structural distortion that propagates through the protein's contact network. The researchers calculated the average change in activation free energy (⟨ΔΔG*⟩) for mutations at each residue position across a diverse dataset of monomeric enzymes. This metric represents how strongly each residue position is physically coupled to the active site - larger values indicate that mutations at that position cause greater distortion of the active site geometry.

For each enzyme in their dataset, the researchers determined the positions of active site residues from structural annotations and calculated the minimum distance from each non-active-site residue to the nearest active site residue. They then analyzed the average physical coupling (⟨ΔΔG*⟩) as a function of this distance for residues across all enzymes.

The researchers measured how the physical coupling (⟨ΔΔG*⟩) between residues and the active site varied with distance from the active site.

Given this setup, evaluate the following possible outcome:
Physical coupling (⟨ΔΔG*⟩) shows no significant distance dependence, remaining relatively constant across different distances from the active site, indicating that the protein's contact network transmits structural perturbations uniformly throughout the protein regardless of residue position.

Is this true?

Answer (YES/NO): NO